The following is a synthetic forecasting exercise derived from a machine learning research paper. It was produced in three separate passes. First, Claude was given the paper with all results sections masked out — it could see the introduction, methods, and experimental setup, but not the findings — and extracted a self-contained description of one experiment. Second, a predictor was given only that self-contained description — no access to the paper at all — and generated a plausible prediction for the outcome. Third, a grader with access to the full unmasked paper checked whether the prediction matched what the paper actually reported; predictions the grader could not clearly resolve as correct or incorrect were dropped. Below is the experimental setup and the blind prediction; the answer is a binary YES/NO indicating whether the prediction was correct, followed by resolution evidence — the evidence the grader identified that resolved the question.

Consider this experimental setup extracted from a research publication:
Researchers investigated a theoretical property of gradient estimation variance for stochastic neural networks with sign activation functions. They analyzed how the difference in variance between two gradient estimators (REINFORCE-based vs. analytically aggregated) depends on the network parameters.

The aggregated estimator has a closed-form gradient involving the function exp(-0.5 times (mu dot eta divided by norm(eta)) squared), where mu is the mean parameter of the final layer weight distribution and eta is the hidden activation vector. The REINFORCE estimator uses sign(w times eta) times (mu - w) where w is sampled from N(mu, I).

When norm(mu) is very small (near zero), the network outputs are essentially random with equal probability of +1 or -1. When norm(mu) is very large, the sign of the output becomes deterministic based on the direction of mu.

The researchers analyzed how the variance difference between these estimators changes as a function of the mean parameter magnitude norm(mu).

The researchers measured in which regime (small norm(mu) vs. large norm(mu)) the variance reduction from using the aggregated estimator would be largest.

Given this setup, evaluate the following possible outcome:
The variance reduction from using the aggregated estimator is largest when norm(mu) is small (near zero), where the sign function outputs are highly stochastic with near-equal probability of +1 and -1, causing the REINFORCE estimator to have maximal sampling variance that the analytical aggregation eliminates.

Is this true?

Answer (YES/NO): YES